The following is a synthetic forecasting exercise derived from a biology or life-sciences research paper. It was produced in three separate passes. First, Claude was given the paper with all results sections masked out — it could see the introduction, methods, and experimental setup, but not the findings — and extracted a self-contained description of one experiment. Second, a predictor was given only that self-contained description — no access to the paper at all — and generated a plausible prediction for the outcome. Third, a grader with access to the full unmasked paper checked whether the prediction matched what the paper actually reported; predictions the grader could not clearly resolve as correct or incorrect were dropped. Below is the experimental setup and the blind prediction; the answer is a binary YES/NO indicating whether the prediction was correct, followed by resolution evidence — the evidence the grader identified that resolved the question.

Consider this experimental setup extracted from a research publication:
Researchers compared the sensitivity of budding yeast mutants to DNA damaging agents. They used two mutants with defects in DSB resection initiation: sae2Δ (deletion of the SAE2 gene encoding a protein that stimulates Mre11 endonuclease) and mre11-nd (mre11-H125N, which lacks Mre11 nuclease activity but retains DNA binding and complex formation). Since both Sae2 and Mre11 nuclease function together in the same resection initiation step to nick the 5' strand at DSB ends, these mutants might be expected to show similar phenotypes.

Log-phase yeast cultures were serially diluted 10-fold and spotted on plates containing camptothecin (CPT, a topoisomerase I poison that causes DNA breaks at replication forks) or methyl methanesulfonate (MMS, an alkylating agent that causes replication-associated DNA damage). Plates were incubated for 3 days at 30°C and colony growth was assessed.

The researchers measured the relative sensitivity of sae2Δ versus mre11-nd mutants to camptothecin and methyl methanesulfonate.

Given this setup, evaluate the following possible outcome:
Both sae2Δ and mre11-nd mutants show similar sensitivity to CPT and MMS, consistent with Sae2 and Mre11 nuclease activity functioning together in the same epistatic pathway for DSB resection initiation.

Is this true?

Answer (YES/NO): NO